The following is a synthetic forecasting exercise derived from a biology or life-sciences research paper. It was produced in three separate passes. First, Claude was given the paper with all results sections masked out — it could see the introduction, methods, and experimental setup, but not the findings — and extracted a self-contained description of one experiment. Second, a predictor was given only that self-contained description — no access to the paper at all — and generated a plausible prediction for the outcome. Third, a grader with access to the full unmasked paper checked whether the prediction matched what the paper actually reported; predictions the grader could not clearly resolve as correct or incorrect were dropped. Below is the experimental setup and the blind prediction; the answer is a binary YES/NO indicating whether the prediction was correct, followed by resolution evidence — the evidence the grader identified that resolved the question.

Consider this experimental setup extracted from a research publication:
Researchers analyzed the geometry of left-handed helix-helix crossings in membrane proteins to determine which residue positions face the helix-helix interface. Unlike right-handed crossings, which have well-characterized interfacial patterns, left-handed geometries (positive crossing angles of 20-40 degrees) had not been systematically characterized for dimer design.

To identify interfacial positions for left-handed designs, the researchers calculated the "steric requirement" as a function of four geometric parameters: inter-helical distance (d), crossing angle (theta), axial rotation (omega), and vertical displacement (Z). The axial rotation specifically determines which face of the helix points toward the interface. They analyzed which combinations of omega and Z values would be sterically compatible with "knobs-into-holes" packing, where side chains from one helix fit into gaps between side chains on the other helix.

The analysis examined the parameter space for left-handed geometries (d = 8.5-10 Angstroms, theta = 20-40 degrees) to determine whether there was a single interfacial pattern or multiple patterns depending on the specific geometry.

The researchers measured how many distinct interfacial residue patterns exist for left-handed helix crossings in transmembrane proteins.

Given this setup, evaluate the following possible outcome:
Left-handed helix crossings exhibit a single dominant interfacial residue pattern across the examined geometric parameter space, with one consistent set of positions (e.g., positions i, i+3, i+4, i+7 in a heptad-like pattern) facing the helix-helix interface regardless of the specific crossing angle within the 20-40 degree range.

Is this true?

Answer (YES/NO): NO